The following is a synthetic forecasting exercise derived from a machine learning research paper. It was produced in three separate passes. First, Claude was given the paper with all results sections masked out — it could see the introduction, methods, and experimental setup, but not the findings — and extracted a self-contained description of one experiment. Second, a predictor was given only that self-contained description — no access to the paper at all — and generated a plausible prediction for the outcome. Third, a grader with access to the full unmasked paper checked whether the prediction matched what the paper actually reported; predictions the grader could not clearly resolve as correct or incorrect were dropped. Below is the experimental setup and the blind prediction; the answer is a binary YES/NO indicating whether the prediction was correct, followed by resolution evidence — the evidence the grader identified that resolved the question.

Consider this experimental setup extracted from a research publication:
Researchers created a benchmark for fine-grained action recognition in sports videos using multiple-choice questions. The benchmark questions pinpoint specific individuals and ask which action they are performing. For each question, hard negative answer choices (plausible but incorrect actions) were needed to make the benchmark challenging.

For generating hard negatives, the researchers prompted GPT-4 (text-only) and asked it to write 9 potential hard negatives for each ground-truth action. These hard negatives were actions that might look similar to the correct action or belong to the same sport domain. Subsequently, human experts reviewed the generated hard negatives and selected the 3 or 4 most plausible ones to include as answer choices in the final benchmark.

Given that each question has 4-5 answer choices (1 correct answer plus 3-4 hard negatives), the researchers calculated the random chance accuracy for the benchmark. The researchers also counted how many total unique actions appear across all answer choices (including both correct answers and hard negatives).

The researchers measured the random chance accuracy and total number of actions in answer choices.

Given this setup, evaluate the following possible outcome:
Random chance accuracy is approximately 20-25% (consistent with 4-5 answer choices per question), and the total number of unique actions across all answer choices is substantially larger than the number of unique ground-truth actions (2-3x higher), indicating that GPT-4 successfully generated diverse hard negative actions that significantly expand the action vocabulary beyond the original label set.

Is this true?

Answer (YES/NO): NO